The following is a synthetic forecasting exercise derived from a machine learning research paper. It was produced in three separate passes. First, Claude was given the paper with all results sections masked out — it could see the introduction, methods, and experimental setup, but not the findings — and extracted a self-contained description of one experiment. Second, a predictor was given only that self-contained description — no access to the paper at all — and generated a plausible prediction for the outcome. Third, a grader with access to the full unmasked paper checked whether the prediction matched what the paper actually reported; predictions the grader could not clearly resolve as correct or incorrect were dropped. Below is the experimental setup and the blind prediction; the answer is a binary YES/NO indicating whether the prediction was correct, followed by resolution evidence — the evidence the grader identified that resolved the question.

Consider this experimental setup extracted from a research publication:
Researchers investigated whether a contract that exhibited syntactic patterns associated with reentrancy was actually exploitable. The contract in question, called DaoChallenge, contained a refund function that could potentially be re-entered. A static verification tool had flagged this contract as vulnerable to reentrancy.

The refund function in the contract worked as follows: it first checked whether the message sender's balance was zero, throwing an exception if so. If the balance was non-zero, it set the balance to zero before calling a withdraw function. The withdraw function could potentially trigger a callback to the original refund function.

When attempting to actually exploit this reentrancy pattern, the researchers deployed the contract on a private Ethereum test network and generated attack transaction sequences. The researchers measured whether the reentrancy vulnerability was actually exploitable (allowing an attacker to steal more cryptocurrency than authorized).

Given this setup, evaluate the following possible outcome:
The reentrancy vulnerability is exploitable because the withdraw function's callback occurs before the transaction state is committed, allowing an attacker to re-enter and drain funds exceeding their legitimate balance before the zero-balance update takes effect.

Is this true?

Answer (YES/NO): NO